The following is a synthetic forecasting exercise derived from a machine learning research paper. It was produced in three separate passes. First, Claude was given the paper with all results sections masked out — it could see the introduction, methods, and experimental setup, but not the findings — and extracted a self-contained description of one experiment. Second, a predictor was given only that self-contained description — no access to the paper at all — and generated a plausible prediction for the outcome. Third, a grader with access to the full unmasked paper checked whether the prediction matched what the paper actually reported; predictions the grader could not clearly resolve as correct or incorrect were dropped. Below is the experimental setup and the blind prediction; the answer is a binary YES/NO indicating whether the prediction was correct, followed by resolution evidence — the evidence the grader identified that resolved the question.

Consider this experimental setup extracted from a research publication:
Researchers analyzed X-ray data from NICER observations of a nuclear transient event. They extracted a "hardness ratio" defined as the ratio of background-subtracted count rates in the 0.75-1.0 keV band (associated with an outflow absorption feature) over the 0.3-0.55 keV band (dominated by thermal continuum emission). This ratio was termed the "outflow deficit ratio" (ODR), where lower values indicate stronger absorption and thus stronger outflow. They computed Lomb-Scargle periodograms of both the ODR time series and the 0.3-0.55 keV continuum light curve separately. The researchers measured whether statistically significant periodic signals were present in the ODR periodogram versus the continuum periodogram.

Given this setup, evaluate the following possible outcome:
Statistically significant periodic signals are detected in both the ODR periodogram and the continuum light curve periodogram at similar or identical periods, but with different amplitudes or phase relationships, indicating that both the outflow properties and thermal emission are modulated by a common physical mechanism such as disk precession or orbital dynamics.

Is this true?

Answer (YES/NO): NO